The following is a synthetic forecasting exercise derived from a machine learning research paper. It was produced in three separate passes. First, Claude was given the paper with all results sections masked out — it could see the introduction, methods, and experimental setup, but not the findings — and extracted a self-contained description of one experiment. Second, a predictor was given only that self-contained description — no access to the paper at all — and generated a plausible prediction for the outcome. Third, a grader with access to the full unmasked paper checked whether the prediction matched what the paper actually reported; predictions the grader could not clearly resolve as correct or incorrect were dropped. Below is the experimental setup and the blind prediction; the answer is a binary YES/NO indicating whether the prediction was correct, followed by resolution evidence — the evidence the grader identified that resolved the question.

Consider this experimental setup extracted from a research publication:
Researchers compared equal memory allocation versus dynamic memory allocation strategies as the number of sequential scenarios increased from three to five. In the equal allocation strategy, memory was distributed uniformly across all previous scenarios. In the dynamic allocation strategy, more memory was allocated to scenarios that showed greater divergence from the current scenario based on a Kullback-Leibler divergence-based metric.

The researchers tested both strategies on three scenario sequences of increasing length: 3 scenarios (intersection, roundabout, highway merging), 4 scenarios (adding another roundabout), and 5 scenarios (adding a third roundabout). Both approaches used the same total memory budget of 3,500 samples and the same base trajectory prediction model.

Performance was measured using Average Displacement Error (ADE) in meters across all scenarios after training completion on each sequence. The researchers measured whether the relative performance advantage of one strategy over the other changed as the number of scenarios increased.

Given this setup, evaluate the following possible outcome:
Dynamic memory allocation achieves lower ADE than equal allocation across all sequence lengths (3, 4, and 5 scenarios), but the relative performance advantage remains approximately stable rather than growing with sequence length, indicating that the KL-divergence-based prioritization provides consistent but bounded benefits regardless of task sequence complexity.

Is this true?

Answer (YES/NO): NO